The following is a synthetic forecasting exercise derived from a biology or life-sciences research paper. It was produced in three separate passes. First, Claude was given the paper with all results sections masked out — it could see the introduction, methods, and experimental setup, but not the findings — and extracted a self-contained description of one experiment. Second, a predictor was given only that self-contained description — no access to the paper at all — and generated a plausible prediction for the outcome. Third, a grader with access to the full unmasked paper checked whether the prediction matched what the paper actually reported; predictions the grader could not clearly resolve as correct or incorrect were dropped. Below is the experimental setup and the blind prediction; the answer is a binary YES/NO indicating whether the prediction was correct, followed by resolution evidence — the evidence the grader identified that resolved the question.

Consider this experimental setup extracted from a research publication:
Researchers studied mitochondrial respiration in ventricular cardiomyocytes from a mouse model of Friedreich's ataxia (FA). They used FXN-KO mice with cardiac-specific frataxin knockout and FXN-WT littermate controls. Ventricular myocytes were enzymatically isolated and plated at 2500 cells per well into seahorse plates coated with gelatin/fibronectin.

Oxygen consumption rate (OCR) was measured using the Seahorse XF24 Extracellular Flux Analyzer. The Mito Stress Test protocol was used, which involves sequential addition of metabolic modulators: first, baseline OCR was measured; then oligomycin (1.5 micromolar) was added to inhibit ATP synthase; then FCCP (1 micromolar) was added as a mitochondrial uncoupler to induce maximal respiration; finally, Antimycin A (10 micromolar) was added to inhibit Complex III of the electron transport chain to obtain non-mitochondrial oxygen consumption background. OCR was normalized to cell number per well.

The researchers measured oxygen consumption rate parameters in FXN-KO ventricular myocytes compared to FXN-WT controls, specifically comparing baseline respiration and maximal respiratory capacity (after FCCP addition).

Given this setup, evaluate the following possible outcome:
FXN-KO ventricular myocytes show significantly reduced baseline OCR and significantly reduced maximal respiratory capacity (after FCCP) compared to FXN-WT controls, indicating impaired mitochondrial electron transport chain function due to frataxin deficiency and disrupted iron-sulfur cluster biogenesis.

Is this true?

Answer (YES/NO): NO